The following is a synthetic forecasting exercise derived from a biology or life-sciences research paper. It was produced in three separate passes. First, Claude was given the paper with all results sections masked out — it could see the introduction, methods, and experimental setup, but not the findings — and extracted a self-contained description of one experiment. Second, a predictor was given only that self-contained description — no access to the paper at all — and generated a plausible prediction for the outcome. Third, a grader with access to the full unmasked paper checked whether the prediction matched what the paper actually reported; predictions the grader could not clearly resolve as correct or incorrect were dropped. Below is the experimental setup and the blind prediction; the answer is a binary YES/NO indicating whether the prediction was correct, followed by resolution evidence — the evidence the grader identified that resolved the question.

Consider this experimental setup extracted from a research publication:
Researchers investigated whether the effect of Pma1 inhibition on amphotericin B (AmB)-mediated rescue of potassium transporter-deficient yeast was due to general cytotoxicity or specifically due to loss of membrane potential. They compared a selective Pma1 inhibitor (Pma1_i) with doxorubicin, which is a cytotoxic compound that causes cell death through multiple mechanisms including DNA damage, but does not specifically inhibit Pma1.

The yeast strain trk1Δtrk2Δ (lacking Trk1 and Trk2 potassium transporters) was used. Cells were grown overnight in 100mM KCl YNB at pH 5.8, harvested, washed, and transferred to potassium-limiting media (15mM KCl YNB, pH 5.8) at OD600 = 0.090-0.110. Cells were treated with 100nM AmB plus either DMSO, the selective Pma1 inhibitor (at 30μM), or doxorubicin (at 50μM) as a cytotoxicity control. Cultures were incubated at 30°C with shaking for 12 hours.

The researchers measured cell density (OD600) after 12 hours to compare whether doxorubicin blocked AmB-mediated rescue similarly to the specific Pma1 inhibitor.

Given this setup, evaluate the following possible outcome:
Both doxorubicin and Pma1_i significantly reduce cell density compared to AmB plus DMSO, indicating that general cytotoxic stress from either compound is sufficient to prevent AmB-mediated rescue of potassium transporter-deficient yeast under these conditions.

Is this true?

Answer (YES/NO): NO